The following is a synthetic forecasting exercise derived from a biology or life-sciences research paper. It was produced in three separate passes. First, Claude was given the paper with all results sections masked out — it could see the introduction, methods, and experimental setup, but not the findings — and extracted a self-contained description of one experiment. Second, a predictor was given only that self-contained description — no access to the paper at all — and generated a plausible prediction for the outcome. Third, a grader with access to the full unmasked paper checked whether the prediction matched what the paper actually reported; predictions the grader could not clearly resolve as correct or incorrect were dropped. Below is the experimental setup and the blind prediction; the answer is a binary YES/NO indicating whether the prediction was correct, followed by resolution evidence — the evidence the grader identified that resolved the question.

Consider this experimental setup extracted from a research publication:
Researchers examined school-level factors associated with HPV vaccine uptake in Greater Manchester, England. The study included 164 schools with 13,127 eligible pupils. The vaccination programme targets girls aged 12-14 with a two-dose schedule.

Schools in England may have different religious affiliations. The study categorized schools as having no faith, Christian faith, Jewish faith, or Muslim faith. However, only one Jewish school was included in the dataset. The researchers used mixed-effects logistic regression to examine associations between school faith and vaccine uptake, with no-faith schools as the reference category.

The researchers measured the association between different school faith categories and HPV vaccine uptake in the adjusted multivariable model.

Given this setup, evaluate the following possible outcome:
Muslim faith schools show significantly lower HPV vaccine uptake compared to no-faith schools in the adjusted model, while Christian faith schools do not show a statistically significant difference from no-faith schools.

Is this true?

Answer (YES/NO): NO